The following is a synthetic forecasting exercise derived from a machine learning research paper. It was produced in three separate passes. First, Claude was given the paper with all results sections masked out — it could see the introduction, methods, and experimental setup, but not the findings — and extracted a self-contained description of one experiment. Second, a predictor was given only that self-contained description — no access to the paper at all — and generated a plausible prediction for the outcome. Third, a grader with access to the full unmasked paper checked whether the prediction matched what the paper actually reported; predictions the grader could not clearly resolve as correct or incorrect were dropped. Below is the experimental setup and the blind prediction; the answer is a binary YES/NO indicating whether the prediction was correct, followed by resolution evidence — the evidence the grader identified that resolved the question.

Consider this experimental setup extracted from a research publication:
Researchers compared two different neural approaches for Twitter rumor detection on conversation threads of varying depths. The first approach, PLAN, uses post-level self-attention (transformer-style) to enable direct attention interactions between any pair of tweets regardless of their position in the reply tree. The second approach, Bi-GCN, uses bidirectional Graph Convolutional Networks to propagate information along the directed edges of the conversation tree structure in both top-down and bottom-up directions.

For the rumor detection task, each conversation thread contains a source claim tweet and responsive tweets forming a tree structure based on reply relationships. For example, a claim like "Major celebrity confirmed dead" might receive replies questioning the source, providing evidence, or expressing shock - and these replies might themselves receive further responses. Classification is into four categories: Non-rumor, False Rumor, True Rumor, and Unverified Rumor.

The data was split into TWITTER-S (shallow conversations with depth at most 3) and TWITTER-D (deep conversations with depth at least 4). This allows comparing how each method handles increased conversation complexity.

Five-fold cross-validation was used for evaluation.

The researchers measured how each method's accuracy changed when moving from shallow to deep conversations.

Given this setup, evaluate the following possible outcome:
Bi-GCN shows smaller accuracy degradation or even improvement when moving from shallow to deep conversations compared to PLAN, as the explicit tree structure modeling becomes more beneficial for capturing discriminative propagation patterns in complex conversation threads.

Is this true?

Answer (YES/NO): YES